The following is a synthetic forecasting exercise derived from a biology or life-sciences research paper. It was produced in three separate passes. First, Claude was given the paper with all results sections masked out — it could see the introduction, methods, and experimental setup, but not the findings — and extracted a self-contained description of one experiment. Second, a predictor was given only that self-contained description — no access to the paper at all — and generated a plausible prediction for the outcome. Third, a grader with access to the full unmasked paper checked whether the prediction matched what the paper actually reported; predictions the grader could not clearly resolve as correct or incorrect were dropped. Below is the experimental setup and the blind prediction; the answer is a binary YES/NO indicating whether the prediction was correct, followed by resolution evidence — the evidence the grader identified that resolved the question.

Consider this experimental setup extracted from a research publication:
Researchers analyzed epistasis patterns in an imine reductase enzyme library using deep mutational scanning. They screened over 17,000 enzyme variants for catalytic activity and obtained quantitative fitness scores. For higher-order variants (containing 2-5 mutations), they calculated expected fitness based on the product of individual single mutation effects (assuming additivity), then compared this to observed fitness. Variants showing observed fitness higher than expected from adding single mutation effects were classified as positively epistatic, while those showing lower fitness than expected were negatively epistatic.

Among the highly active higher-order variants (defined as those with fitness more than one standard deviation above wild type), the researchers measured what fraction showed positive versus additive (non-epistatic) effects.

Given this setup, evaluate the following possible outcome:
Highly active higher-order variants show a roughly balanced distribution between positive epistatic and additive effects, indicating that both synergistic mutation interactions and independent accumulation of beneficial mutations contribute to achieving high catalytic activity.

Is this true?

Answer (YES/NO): NO